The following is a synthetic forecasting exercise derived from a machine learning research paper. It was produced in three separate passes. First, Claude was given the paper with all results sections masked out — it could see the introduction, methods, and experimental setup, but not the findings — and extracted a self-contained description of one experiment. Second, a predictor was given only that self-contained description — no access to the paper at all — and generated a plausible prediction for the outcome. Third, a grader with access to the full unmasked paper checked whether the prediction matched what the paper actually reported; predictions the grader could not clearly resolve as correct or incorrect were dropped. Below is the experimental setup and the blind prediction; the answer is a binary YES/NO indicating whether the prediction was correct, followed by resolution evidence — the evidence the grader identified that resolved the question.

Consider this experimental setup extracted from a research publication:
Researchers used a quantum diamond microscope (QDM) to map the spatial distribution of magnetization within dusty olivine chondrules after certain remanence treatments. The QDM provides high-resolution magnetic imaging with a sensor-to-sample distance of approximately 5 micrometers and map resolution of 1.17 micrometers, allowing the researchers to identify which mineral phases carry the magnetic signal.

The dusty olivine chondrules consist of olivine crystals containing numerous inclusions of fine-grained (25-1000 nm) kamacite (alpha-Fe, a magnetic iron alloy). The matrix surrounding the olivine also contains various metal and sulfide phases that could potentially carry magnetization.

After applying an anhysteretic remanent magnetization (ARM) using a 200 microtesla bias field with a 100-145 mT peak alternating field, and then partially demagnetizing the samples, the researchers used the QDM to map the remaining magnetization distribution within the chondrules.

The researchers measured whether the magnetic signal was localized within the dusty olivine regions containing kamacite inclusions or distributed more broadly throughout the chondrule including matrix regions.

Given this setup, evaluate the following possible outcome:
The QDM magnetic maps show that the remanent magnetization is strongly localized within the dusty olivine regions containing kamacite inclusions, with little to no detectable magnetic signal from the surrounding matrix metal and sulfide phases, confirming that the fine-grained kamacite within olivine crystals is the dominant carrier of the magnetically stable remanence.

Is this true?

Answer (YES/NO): YES